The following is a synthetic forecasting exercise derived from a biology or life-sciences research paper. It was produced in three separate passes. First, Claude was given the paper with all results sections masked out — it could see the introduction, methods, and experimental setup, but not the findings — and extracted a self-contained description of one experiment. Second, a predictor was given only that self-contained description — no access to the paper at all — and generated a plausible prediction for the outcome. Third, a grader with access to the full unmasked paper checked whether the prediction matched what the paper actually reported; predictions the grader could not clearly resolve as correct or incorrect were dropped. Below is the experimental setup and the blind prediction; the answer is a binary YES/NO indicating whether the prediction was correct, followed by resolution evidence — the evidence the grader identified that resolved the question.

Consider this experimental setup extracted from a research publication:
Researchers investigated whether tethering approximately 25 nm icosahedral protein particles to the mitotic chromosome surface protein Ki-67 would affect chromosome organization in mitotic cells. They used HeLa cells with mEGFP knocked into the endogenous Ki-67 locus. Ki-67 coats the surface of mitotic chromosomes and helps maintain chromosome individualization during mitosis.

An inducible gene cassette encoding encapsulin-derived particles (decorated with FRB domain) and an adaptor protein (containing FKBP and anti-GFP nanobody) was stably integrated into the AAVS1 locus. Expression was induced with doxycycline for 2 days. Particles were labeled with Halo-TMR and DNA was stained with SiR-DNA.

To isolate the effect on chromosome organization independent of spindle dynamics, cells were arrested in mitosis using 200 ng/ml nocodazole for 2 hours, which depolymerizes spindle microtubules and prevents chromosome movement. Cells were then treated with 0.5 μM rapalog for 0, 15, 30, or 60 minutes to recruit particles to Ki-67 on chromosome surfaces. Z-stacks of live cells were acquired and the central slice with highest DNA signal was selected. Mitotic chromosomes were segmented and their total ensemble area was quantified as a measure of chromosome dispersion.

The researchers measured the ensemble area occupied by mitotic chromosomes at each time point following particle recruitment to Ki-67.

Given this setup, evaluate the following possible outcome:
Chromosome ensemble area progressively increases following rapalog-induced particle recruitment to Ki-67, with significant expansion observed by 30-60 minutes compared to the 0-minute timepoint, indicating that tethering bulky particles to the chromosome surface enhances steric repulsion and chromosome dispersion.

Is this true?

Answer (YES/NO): NO